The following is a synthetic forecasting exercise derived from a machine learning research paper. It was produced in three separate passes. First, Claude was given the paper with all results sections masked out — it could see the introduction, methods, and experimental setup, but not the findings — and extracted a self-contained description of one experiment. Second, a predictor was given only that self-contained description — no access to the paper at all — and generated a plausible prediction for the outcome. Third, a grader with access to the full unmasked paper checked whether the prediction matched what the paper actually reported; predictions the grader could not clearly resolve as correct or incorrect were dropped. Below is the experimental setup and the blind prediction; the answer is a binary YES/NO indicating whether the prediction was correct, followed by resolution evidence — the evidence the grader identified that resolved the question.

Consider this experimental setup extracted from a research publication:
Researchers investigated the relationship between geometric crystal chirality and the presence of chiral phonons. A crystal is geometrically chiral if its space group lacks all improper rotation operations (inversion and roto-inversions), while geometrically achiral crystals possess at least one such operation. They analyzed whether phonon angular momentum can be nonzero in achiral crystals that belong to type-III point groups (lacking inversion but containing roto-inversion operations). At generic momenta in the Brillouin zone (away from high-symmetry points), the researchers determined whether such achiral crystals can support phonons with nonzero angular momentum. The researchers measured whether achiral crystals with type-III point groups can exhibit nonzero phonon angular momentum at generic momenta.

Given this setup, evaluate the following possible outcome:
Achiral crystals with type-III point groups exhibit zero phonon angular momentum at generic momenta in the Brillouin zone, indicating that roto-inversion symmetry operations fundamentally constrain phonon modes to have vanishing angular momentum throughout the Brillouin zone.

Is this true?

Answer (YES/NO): NO